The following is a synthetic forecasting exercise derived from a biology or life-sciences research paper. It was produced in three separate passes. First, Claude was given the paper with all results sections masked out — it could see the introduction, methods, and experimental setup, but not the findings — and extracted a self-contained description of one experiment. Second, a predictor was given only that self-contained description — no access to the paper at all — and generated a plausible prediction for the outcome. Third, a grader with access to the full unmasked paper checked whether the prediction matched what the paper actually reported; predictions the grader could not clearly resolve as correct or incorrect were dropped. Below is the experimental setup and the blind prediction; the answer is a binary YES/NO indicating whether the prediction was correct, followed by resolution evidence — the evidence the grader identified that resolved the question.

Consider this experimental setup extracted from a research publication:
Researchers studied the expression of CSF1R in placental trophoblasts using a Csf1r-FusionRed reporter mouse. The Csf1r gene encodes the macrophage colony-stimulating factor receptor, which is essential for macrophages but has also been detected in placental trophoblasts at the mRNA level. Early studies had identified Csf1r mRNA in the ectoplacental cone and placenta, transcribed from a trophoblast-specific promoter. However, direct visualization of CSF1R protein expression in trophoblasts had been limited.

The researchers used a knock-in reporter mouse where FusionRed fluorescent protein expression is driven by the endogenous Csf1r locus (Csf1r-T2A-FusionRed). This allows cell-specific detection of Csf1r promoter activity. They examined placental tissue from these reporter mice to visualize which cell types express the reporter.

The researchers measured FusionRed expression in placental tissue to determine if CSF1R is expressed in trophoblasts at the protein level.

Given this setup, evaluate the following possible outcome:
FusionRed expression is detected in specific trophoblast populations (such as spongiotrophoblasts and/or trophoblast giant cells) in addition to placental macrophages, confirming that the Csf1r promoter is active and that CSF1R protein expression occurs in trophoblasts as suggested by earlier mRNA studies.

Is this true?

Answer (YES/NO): YES